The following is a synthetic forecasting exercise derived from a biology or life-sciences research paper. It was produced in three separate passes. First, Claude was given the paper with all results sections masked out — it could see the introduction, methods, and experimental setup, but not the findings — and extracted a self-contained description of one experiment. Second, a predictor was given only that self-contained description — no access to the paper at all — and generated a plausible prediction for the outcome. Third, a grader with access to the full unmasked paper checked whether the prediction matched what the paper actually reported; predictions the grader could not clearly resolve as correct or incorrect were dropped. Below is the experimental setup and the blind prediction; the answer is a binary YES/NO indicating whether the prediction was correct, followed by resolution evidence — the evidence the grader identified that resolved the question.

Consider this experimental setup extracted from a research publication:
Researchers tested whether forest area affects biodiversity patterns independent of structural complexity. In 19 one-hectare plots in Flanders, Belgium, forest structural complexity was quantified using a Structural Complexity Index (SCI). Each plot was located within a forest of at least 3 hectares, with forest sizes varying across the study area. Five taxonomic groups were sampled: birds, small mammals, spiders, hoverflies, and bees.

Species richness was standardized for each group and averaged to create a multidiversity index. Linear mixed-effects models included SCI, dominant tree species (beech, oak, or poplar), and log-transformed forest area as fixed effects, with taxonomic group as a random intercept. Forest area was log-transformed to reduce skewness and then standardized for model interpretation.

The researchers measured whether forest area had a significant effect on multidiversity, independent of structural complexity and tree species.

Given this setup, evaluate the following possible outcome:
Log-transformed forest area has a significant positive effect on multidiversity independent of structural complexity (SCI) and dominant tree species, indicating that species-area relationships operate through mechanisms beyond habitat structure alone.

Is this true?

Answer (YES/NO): NO